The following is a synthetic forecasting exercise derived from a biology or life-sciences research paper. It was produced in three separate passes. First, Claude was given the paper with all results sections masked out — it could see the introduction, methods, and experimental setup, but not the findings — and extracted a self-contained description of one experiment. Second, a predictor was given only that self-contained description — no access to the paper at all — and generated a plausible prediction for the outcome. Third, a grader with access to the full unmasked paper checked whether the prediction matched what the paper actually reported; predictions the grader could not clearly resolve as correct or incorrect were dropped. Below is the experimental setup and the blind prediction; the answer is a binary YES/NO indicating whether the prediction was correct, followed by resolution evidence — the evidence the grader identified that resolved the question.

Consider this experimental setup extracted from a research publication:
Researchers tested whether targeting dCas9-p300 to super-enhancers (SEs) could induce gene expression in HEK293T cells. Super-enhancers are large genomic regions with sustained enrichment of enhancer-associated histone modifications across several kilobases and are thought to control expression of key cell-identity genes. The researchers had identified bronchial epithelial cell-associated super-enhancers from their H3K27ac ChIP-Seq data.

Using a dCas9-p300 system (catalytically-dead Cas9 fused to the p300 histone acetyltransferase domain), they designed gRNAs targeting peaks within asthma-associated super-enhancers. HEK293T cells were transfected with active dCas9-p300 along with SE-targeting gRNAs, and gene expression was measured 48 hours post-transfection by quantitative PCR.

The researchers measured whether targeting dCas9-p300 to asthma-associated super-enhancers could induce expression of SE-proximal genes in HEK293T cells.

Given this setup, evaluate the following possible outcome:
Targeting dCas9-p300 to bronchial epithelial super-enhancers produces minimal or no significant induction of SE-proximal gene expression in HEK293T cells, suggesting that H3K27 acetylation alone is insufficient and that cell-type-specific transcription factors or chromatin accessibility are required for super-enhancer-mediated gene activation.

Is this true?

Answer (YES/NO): YES